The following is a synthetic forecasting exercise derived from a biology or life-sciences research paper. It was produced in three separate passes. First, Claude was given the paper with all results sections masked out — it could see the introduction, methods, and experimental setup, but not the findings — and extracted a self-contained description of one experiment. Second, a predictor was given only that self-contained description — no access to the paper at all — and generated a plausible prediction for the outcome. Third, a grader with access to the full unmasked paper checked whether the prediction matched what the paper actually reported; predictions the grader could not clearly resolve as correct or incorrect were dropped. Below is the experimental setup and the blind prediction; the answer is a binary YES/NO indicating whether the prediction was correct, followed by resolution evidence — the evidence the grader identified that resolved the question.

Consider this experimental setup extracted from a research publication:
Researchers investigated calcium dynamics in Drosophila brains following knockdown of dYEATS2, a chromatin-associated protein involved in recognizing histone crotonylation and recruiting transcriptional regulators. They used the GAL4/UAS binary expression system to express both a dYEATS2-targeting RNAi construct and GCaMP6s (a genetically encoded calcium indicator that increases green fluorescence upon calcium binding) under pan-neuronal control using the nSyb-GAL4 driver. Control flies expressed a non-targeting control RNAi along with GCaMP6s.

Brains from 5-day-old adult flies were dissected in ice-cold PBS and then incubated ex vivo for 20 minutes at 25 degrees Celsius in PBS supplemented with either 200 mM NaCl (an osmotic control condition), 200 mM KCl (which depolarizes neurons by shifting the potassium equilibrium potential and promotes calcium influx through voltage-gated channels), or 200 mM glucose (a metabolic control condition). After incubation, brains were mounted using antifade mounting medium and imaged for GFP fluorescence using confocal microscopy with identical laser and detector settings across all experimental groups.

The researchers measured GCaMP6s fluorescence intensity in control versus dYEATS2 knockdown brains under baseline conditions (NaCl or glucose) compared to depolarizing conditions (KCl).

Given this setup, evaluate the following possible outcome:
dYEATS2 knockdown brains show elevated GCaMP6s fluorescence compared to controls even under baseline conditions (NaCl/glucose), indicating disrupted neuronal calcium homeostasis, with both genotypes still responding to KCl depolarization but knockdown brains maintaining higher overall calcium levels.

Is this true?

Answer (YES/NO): NO